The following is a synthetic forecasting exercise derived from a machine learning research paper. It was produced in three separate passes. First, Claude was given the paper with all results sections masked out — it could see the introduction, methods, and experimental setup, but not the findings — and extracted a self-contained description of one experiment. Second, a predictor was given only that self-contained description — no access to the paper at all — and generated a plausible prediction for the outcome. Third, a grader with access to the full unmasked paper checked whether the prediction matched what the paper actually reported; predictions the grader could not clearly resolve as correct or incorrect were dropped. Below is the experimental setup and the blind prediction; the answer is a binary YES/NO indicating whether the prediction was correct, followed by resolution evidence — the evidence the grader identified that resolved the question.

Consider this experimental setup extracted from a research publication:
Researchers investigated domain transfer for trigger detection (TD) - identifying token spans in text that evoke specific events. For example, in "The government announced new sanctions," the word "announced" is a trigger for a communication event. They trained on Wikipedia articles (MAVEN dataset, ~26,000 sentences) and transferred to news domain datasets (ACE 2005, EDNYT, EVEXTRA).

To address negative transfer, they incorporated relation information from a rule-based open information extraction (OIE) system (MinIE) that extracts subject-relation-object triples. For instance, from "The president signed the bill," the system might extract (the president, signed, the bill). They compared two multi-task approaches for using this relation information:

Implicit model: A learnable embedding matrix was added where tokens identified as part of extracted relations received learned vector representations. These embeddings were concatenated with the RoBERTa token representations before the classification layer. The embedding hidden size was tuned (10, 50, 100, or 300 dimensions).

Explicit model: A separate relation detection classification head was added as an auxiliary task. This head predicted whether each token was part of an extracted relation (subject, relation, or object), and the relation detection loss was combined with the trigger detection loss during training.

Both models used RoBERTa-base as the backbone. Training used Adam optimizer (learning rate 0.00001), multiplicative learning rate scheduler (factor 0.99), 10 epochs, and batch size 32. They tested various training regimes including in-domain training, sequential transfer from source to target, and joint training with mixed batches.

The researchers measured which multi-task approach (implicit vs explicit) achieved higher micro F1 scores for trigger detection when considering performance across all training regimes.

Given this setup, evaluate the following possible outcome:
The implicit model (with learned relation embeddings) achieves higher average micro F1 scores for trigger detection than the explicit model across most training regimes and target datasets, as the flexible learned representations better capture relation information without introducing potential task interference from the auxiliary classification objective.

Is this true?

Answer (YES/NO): YES